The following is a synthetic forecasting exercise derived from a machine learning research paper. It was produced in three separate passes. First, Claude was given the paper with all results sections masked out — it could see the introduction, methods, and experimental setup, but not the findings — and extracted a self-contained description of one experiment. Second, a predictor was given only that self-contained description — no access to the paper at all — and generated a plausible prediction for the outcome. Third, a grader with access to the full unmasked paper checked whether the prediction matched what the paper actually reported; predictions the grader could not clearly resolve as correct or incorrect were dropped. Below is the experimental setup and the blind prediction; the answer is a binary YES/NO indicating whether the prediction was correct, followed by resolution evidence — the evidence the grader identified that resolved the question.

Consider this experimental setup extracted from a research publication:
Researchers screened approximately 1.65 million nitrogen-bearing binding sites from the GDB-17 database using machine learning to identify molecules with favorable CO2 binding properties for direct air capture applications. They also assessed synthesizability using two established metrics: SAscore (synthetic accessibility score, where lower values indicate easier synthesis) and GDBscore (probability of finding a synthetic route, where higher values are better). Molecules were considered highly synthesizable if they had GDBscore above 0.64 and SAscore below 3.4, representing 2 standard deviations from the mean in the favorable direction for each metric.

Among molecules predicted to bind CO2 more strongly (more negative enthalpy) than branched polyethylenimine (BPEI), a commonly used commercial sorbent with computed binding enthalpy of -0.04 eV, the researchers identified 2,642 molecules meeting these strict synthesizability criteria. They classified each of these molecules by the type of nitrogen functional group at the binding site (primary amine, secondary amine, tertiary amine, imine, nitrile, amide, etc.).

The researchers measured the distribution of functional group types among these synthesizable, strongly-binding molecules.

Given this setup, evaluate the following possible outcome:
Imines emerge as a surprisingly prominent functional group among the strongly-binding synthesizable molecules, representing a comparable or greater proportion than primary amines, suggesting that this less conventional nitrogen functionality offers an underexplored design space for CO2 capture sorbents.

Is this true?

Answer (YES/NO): NO